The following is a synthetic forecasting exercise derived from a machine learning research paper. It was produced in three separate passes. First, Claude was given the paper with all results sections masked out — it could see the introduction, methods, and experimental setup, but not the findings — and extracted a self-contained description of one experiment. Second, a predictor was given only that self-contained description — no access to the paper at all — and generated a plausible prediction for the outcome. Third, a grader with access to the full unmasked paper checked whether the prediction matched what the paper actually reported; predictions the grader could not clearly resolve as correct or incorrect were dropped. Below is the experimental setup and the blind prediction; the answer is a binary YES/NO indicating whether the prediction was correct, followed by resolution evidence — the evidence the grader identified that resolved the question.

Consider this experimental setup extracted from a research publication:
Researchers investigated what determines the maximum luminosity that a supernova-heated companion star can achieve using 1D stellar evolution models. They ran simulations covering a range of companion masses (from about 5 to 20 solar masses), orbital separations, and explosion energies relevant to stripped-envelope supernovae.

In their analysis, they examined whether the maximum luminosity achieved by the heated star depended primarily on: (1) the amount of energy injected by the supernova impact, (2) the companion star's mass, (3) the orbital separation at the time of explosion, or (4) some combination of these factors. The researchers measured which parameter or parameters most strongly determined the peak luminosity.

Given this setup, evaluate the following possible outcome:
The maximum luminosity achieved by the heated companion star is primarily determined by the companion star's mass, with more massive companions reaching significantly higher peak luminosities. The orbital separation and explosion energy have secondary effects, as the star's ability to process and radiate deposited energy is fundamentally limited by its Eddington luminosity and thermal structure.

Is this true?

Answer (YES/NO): YES